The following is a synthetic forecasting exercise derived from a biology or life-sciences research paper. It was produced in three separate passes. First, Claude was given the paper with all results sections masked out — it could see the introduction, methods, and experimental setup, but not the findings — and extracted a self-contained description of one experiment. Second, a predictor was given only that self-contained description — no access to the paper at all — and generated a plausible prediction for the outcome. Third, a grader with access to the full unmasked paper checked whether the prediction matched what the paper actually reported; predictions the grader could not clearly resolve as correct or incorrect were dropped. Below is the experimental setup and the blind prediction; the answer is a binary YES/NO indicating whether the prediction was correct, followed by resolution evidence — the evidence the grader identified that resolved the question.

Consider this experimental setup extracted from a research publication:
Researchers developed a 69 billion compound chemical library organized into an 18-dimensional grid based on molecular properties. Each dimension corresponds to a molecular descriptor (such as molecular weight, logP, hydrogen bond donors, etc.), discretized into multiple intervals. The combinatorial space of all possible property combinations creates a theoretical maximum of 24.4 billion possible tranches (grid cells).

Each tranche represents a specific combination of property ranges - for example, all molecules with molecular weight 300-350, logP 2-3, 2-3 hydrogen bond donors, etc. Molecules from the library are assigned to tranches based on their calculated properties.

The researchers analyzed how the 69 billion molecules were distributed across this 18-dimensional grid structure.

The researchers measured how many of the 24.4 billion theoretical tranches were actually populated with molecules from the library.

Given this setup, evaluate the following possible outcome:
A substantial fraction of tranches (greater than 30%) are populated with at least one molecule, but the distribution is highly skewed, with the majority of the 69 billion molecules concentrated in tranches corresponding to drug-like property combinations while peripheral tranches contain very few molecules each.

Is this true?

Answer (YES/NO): NO